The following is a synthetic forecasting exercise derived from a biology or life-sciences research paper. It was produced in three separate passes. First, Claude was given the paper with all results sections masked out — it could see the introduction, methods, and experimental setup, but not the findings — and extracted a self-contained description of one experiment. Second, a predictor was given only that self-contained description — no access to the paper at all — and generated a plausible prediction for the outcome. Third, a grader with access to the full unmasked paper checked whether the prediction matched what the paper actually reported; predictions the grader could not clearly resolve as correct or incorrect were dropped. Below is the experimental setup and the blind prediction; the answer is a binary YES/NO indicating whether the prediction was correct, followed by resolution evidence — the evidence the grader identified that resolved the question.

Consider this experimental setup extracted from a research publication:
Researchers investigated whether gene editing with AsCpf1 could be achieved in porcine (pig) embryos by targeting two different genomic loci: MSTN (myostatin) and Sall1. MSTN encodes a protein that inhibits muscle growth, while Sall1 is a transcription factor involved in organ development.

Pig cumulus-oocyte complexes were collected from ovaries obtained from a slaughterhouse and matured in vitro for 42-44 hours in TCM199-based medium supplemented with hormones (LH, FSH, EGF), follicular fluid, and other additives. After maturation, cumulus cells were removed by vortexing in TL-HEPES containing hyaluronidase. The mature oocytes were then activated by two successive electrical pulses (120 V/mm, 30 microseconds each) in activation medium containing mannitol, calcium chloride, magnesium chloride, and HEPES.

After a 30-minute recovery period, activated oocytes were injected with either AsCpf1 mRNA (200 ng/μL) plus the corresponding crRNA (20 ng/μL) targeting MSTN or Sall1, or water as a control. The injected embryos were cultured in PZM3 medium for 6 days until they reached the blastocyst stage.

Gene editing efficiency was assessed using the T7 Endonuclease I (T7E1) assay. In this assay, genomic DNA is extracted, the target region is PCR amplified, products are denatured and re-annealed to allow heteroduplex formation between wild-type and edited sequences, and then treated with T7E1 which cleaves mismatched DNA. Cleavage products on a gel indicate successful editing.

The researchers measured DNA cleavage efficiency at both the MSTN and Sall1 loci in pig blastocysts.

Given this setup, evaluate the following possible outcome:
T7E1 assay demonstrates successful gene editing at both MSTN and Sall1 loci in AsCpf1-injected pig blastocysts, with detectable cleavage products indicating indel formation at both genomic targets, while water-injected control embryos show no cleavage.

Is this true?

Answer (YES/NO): YES